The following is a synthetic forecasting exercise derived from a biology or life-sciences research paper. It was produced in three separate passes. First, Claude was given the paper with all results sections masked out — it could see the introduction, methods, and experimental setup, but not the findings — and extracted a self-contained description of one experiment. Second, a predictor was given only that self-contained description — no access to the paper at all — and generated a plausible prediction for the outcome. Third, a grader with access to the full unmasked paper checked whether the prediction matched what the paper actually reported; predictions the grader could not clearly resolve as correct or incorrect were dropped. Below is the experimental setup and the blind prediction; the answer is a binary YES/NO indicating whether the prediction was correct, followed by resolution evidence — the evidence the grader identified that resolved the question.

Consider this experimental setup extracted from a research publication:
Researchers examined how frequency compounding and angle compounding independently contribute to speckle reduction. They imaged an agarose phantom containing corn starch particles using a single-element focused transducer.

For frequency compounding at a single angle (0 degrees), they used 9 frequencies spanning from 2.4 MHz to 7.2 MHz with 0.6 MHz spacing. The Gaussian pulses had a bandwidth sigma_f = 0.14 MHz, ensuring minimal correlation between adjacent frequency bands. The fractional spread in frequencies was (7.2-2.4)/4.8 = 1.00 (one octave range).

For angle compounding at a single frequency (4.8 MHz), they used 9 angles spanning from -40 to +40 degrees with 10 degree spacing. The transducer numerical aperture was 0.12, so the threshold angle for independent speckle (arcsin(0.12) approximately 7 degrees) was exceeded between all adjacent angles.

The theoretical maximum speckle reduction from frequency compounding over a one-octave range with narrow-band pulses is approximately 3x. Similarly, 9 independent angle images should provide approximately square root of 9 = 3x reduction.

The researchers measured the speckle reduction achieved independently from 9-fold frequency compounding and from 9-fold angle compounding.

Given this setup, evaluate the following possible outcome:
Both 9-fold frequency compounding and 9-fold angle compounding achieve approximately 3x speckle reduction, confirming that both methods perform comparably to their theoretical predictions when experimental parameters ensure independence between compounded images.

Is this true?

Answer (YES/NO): YES